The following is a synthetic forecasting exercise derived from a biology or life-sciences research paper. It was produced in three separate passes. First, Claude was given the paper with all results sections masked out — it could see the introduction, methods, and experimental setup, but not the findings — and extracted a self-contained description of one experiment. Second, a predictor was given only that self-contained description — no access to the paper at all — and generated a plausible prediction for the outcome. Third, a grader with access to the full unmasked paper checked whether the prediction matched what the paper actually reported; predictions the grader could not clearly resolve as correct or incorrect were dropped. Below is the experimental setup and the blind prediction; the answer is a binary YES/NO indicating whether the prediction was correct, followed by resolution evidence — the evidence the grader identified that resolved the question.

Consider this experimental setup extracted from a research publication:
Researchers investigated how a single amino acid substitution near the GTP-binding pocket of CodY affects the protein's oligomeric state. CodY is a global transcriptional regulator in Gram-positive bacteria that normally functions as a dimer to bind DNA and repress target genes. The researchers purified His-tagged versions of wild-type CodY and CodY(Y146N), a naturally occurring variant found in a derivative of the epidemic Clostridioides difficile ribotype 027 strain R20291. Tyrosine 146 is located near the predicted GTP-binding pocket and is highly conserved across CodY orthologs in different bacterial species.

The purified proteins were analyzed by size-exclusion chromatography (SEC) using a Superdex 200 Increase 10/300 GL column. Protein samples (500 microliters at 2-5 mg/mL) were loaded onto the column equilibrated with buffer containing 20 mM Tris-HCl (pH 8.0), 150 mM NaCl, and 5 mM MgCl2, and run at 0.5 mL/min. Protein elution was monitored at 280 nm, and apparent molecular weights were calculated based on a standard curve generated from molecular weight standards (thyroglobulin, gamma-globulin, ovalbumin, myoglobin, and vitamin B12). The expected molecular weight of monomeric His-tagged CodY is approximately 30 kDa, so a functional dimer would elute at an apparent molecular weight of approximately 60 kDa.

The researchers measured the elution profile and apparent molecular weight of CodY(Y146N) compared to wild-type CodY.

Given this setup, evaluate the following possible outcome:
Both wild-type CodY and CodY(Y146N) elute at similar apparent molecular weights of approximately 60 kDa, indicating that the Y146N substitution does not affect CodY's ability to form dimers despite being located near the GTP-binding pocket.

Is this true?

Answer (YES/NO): NO